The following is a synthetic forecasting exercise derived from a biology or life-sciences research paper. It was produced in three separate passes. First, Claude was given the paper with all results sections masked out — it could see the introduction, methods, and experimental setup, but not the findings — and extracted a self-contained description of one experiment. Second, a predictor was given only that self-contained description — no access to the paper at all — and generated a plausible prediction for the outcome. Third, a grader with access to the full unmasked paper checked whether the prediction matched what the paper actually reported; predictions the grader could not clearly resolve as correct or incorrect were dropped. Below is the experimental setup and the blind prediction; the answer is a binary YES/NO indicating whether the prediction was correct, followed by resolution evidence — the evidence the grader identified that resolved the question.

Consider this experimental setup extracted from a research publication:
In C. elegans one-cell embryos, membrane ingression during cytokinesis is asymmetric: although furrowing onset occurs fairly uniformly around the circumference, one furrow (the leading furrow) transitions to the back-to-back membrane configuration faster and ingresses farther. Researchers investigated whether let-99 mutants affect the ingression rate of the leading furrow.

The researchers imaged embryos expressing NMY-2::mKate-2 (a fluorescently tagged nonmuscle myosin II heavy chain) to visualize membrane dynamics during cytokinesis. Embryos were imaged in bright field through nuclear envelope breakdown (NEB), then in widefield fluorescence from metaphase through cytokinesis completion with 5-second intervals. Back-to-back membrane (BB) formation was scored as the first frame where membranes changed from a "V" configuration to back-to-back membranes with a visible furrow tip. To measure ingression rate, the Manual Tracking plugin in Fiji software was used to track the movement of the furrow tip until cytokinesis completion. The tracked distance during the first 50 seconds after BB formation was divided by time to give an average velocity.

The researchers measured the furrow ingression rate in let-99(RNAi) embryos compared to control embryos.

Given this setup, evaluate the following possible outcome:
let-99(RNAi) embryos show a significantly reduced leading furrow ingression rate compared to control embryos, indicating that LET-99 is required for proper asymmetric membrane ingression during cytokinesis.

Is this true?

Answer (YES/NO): NO